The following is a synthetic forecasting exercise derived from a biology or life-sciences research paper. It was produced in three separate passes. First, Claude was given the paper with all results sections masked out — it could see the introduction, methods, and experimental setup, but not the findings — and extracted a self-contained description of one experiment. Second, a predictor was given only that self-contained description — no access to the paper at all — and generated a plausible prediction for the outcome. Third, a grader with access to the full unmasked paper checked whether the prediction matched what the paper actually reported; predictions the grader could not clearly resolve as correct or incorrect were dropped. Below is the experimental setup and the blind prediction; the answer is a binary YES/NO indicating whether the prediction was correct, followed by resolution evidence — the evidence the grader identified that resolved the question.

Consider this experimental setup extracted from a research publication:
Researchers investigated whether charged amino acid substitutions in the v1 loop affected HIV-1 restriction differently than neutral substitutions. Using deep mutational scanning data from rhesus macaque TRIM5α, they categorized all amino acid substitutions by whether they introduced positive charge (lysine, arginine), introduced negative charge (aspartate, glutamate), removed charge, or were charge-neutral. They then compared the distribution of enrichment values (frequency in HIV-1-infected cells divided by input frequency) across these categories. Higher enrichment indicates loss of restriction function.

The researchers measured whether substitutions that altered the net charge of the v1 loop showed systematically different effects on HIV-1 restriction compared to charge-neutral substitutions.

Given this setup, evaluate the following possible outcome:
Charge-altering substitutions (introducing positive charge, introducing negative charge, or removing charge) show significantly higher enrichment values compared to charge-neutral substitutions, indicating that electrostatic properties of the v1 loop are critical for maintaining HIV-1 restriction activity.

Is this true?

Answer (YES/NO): NO